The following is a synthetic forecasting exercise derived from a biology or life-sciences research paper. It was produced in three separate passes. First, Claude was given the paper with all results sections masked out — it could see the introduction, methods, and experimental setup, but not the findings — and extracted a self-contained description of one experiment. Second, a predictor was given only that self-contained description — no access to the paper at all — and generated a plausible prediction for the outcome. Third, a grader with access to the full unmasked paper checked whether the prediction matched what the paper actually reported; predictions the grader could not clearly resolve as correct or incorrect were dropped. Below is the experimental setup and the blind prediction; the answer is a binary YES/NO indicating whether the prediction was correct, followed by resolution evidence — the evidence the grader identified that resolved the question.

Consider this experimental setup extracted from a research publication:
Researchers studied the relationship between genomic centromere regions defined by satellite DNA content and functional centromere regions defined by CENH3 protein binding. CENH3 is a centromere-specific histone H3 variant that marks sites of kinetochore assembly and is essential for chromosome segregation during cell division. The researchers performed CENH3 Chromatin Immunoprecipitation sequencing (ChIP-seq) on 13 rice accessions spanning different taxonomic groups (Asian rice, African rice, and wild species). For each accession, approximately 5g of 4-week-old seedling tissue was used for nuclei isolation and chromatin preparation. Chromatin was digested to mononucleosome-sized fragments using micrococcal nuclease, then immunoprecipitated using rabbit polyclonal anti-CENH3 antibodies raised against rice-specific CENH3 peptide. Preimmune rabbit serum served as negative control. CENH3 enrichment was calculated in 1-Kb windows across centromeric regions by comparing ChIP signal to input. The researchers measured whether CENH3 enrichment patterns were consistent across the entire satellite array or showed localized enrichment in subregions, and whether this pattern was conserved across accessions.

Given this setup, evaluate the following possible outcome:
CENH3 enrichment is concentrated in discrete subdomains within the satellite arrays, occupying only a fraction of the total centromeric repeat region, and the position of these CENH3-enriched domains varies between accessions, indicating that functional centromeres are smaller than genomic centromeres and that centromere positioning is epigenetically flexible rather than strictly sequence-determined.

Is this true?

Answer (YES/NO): NO